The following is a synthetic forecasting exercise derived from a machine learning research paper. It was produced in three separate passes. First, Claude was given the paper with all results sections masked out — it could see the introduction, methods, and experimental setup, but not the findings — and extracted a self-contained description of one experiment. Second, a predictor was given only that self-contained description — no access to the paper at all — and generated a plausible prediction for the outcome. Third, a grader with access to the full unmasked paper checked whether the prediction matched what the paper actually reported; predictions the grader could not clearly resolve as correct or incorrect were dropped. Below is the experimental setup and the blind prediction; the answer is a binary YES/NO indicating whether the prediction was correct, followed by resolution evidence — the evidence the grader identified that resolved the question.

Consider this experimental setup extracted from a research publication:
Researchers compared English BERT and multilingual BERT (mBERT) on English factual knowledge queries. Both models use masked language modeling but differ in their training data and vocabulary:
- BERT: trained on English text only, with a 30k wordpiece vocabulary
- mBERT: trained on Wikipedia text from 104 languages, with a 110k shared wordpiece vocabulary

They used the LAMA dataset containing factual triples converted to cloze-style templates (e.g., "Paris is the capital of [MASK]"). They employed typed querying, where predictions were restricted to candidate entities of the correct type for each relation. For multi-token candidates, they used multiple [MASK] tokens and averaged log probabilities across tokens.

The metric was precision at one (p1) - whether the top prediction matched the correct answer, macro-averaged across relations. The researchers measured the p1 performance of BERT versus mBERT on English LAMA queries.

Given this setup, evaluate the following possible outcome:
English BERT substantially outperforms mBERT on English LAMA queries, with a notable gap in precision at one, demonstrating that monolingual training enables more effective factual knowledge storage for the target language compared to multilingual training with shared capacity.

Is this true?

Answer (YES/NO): NO